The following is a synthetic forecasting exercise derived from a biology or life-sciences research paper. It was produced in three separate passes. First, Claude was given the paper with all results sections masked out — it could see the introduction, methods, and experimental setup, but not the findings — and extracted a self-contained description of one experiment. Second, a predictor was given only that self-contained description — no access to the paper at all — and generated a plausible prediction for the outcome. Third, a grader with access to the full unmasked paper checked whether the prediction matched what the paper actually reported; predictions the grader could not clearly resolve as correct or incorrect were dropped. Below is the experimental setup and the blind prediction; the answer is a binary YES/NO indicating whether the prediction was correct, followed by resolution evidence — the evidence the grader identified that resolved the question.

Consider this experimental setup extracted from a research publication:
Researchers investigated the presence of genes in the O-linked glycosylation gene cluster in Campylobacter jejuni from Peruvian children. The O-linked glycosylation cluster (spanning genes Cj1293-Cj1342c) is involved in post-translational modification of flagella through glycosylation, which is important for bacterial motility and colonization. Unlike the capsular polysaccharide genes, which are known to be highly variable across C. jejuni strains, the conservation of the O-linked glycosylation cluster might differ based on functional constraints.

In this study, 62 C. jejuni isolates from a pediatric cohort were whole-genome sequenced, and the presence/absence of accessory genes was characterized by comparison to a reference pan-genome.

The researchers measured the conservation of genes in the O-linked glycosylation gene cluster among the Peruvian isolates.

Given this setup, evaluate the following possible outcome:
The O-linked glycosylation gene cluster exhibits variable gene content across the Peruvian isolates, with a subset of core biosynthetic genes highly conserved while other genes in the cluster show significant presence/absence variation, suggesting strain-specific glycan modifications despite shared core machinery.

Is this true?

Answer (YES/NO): YES